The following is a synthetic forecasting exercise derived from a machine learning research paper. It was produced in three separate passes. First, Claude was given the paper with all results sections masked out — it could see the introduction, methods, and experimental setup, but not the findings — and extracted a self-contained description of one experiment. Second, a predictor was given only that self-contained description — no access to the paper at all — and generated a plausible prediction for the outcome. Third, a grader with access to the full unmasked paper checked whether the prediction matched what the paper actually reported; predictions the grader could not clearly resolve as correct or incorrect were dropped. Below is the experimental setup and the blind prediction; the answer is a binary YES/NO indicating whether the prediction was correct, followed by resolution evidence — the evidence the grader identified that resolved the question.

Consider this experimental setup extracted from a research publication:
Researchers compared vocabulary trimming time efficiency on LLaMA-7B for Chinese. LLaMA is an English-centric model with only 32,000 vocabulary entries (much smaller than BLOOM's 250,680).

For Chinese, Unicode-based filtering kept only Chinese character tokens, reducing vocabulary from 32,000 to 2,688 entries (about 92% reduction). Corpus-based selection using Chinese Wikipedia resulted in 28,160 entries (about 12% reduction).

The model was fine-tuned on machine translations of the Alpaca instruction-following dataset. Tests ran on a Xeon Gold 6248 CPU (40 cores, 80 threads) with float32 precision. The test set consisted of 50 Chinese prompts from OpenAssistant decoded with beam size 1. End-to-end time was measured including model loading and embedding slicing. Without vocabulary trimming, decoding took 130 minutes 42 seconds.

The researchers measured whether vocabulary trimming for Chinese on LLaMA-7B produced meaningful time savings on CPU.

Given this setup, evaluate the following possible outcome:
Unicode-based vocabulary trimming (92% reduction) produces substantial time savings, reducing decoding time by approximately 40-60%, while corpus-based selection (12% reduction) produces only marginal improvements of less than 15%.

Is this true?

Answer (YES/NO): NO